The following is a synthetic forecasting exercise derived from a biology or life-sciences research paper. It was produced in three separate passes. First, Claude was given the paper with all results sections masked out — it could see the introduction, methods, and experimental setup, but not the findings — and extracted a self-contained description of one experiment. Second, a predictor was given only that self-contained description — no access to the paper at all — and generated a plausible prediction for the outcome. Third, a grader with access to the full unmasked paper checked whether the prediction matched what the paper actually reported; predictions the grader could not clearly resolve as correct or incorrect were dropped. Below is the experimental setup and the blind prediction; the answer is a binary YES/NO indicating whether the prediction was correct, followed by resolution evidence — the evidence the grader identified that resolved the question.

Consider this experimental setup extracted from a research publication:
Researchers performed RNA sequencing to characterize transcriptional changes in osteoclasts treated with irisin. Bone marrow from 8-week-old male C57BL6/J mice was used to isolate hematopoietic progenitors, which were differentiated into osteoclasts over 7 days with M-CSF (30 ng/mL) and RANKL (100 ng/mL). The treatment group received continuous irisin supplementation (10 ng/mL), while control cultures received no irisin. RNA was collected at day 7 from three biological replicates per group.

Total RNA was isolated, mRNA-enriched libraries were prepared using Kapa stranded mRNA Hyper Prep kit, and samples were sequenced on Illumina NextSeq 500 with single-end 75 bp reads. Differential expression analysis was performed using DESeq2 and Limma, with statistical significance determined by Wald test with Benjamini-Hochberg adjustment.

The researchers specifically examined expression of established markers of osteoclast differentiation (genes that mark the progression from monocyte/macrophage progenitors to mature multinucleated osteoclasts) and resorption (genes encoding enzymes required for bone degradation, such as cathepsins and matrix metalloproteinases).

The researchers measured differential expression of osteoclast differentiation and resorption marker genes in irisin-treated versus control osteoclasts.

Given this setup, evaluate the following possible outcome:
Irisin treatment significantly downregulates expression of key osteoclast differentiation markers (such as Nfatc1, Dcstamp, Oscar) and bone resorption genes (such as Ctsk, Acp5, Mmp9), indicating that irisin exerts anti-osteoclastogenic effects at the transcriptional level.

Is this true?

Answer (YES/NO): NO